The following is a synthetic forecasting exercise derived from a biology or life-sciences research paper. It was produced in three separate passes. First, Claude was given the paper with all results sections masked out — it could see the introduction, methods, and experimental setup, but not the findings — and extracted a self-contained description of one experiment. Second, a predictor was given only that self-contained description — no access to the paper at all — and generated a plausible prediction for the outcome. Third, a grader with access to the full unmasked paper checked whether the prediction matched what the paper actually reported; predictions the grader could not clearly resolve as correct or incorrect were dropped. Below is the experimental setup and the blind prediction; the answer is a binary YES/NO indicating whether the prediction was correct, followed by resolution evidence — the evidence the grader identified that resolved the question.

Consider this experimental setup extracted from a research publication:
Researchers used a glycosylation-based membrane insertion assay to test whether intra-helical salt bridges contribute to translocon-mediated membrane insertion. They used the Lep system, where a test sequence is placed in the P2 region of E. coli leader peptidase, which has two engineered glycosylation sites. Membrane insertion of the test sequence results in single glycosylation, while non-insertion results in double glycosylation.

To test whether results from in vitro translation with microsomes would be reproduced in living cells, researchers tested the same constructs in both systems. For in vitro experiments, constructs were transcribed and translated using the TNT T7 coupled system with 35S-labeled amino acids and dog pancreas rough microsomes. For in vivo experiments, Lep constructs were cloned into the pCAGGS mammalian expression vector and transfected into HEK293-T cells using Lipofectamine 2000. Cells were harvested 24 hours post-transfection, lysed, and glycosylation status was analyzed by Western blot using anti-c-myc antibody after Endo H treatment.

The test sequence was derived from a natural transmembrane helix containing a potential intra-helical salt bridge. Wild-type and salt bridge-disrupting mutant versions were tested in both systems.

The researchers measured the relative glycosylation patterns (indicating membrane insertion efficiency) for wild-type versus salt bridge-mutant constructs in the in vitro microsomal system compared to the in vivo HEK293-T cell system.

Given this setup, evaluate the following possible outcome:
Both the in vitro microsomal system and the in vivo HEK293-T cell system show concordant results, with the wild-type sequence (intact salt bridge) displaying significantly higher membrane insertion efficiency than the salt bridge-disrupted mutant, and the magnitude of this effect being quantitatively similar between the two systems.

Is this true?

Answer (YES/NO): NO